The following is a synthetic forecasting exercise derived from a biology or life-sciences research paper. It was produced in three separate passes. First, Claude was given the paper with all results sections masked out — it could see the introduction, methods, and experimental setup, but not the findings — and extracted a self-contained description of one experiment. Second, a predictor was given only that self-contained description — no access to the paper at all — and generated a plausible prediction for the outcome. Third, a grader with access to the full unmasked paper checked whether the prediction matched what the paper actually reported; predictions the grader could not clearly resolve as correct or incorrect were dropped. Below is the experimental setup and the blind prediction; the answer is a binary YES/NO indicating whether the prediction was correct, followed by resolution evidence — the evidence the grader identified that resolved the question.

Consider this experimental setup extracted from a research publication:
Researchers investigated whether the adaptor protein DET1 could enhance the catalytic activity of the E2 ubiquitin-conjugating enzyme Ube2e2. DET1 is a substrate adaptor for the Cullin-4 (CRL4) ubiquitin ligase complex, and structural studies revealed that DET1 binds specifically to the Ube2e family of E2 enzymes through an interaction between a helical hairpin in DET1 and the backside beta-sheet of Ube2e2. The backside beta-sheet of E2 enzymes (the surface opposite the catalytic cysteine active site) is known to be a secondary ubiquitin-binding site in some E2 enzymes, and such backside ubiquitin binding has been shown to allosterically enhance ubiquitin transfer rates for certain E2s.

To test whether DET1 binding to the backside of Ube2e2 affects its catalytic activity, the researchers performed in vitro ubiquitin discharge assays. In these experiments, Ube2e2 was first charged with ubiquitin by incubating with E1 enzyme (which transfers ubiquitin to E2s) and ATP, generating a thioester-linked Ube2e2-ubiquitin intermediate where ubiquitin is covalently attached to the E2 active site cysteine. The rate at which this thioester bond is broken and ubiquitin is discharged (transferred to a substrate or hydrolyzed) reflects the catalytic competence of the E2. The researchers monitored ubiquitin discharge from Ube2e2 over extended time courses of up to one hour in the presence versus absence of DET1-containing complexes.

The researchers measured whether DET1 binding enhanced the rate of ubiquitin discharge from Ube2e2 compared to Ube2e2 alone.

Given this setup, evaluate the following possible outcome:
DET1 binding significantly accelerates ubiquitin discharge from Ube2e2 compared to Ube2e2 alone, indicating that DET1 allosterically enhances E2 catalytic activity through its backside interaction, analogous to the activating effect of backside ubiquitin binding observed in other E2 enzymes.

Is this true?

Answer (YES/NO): NO